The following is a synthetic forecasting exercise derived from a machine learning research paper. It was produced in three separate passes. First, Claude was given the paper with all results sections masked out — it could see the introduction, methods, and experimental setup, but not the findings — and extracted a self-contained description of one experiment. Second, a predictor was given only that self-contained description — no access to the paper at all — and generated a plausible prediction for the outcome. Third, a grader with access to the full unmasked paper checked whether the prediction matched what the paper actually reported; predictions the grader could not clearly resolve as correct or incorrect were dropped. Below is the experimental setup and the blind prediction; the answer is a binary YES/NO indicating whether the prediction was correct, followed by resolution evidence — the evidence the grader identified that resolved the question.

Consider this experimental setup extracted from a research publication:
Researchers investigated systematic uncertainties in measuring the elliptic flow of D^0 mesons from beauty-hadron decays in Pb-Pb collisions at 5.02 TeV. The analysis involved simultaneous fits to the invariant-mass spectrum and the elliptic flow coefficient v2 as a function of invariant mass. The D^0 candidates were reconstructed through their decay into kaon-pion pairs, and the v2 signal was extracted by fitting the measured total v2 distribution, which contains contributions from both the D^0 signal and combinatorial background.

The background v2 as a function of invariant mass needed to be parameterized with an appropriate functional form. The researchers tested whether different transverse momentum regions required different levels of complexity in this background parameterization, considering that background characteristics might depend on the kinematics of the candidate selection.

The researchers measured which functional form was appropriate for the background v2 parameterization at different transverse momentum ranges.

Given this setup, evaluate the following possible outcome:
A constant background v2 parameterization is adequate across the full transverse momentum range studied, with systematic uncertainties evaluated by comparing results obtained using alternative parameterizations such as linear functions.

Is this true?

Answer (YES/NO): NO